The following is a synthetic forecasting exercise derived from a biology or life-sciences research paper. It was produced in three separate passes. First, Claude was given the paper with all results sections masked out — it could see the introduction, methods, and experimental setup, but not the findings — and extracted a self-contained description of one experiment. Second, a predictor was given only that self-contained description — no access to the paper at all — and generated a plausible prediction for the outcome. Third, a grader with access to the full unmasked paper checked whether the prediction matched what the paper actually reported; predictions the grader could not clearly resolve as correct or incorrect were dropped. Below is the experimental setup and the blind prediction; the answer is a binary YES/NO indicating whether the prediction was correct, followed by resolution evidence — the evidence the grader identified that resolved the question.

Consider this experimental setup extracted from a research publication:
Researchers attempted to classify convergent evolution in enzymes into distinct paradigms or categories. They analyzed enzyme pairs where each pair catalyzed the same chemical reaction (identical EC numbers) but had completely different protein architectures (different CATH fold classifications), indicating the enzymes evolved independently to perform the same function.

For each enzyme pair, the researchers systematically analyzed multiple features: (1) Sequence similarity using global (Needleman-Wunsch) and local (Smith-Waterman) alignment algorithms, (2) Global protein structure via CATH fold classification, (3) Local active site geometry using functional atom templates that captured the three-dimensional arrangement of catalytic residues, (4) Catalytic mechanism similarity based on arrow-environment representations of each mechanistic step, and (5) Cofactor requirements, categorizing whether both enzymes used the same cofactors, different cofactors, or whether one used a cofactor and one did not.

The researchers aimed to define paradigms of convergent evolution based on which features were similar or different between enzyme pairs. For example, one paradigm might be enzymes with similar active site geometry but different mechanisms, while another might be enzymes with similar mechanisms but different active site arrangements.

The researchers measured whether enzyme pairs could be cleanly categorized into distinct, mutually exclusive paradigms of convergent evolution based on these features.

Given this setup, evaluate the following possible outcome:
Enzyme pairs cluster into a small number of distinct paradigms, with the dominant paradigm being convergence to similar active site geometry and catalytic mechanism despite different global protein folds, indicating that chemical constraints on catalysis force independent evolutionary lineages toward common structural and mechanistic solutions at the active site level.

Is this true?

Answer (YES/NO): YES